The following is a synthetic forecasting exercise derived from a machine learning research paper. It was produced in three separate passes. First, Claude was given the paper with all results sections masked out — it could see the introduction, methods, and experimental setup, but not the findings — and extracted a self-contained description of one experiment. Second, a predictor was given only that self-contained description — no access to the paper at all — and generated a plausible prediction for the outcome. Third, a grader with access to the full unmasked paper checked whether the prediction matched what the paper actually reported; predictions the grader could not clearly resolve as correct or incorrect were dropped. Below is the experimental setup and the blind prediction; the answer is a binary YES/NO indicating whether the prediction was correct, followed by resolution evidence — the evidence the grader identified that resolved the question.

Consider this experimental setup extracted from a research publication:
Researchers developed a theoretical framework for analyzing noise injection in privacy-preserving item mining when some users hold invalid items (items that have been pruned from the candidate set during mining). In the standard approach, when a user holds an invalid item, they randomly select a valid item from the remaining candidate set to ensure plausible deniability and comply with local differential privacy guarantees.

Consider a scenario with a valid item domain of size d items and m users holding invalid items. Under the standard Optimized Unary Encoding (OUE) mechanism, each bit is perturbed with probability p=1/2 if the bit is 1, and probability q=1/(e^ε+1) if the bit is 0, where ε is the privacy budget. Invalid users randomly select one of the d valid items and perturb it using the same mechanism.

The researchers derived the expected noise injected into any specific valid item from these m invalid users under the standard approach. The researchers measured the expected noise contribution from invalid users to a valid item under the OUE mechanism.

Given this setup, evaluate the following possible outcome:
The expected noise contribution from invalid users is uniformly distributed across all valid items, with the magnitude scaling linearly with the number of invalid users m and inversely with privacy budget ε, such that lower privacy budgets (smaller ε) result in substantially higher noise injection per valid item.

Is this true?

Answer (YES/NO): NO